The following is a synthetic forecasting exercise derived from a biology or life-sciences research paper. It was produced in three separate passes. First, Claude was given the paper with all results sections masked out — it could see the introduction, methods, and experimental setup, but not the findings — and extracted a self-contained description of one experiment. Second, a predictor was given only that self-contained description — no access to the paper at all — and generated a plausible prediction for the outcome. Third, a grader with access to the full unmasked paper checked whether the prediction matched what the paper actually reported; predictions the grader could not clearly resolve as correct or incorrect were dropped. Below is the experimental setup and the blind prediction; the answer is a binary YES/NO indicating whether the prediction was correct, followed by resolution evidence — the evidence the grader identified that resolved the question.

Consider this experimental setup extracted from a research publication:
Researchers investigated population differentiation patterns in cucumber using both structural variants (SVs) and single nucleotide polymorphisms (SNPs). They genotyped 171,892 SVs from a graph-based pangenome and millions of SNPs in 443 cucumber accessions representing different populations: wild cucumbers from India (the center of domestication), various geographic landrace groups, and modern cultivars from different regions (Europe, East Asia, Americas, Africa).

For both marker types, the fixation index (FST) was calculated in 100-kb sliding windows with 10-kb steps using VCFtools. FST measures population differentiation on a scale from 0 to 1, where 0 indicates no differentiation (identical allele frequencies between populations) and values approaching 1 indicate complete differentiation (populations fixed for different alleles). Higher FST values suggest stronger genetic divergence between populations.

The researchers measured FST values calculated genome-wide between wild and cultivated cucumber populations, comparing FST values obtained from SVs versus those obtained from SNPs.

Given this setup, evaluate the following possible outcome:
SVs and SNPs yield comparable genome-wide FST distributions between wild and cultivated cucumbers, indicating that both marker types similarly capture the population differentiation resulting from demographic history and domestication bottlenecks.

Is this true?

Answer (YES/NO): YES